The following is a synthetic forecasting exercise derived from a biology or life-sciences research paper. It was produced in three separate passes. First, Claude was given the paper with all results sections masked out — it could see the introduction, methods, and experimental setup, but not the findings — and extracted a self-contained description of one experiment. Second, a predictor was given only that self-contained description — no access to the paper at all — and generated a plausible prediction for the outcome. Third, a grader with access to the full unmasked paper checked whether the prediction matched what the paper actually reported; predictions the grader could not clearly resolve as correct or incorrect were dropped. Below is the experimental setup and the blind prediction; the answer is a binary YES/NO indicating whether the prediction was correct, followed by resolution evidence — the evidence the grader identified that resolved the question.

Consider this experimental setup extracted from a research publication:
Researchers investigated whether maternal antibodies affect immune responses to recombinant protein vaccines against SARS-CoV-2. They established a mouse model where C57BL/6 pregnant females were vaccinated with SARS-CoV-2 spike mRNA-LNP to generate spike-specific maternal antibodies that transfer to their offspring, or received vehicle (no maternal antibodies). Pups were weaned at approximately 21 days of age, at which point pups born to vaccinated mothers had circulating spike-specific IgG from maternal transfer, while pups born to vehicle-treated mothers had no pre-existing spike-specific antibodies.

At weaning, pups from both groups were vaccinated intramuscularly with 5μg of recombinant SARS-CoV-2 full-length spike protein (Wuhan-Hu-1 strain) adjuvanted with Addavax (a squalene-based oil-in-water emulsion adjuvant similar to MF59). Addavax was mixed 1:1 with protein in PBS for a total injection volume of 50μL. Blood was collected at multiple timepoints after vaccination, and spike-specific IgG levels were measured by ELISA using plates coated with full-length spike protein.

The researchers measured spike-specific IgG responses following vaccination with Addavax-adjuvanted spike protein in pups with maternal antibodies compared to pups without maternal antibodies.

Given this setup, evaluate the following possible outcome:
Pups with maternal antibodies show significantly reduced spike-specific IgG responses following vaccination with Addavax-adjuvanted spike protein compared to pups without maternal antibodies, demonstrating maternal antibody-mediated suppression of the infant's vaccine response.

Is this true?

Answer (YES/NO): NO